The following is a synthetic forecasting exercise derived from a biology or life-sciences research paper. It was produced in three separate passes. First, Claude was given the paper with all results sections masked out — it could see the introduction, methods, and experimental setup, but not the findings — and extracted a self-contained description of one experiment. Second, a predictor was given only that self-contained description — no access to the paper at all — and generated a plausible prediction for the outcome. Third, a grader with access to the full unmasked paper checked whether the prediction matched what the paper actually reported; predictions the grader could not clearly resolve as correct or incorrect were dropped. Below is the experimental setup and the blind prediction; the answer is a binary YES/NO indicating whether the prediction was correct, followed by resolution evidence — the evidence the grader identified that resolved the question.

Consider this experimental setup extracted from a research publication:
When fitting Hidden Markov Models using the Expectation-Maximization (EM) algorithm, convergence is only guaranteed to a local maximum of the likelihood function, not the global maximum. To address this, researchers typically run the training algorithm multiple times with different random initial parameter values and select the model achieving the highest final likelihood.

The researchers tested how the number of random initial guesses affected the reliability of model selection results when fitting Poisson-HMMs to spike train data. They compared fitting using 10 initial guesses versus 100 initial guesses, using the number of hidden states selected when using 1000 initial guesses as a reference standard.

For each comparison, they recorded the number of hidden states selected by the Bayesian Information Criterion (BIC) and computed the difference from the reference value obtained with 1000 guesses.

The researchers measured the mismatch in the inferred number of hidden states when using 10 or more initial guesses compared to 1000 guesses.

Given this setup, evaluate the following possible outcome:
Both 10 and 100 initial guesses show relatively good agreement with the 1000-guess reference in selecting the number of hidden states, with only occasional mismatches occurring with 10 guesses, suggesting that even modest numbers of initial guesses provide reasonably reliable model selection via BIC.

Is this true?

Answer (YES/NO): YES